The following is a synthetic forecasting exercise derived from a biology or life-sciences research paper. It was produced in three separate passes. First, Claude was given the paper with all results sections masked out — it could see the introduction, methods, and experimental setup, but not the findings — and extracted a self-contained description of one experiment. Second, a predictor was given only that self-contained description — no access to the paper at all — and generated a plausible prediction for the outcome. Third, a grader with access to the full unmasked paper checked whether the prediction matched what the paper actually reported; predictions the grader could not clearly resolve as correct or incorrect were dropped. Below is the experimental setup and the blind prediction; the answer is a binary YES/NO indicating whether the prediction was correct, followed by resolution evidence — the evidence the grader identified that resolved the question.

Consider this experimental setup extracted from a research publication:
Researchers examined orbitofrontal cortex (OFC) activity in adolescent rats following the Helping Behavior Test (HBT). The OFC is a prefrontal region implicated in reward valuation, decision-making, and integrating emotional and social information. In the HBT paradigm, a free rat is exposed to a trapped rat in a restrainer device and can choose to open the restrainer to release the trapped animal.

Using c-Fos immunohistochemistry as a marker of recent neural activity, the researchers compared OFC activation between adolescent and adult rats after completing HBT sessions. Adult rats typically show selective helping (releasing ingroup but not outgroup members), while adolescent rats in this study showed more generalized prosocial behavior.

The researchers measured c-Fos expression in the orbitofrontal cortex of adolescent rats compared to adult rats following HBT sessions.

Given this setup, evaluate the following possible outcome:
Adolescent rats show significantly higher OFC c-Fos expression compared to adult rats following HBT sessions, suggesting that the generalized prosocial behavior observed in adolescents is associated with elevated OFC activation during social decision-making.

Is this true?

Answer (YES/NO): YES